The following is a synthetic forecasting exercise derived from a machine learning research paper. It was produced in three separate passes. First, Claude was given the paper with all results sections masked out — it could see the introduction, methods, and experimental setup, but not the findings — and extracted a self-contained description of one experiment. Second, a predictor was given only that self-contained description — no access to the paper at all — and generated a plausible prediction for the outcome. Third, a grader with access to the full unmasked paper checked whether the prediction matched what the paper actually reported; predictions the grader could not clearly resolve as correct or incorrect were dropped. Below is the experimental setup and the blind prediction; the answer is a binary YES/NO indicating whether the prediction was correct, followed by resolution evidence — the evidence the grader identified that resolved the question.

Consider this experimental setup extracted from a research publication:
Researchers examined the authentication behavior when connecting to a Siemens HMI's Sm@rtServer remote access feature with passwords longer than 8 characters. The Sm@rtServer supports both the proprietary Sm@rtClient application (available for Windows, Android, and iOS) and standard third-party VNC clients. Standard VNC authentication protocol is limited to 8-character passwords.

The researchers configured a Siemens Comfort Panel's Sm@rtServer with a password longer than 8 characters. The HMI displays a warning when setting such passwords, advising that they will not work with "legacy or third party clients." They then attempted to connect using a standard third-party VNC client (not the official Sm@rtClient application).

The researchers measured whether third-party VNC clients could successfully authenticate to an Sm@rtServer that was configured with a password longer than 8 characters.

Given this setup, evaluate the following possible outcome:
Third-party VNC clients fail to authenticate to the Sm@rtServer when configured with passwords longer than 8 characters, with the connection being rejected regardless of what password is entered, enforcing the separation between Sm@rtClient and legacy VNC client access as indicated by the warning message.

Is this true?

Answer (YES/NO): YES